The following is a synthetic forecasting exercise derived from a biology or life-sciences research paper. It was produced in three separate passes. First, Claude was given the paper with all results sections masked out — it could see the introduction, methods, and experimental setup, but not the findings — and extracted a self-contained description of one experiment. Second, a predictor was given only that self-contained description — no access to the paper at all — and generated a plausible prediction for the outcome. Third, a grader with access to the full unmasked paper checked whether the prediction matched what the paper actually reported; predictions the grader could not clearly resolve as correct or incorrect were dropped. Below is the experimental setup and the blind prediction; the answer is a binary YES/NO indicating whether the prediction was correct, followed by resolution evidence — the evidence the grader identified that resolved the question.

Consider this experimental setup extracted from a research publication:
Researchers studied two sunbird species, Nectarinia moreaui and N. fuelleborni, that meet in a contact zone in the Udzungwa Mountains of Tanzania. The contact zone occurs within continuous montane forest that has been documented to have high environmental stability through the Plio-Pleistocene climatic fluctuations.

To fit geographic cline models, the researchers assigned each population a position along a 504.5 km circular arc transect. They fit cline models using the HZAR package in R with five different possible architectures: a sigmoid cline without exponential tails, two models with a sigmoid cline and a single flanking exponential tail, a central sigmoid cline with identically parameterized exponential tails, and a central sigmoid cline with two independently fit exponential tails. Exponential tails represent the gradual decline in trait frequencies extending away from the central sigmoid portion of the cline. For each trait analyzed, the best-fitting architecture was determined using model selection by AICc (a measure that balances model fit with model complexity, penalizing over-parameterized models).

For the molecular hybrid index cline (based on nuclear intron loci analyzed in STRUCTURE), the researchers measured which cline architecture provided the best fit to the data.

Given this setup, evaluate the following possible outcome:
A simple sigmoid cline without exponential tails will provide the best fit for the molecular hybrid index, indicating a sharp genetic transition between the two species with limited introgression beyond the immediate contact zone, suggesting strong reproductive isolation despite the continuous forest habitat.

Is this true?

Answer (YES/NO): NO